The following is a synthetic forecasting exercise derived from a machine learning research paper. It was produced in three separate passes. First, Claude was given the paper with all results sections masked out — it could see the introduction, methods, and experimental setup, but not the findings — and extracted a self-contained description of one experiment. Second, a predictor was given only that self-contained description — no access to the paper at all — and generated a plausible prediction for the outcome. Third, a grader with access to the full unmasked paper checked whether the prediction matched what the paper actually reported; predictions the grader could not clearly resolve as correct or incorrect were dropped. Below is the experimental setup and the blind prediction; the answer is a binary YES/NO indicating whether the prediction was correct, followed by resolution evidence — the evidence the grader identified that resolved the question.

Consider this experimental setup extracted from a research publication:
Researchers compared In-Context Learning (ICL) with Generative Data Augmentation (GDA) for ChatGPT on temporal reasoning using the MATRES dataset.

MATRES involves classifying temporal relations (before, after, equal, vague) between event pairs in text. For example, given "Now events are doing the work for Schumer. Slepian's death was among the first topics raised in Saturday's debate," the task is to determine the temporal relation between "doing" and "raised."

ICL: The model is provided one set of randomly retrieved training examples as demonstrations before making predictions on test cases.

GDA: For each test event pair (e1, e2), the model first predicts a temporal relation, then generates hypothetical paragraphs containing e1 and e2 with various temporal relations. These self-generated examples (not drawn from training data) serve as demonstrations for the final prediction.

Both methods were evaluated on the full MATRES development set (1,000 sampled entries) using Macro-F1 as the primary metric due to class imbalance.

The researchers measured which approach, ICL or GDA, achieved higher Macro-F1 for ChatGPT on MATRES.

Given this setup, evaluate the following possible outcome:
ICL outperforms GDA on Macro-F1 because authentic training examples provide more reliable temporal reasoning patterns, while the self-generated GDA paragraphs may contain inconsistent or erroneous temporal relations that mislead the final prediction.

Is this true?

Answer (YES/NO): NO